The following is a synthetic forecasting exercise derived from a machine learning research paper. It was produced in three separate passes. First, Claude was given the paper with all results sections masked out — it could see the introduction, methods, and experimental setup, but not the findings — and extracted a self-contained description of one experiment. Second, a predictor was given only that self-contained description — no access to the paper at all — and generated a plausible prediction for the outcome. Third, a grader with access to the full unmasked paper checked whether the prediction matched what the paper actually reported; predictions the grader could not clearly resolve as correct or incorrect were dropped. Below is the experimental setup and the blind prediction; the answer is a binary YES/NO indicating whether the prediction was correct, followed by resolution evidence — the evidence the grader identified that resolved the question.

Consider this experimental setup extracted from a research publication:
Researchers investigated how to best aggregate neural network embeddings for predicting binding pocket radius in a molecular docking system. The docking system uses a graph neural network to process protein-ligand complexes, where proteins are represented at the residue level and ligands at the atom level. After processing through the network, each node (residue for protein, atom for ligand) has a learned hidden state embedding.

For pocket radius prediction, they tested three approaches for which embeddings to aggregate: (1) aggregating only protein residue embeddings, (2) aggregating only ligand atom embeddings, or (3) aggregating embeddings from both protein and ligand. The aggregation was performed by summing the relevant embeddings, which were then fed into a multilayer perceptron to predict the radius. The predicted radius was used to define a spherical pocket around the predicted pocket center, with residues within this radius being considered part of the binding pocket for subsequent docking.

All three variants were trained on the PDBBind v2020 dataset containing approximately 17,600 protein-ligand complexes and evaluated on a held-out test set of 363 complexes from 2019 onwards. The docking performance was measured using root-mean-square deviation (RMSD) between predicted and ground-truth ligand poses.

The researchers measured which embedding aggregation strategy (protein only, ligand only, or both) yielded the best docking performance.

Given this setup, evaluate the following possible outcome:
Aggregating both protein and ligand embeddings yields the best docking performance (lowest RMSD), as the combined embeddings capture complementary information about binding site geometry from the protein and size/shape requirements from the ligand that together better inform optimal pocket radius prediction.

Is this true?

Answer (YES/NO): NO